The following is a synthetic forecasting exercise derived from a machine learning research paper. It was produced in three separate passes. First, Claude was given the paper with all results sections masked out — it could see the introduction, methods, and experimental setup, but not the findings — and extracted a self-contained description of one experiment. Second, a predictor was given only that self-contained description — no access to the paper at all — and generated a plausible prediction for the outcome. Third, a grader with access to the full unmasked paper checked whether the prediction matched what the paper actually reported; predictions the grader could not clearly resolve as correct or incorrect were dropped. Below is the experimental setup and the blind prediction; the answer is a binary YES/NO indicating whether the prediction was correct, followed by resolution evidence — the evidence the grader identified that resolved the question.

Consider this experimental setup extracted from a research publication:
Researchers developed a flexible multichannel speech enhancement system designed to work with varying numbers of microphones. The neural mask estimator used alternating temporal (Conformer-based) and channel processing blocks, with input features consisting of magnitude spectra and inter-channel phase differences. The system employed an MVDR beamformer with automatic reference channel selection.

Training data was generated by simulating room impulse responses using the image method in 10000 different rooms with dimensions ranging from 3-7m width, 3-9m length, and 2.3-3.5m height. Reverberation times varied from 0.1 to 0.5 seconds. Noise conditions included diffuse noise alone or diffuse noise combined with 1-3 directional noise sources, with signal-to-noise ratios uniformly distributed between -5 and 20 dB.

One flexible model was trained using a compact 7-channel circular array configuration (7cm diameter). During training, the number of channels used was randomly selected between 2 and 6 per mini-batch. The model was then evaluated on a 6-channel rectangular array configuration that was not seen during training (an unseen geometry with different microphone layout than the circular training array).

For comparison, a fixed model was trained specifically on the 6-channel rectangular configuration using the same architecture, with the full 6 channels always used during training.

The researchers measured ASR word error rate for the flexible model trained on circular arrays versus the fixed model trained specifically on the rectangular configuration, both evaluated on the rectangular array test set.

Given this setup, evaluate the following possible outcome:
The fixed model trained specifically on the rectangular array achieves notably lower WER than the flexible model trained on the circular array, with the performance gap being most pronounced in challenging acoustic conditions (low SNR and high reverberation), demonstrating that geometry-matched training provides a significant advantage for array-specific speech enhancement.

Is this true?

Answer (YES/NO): NO